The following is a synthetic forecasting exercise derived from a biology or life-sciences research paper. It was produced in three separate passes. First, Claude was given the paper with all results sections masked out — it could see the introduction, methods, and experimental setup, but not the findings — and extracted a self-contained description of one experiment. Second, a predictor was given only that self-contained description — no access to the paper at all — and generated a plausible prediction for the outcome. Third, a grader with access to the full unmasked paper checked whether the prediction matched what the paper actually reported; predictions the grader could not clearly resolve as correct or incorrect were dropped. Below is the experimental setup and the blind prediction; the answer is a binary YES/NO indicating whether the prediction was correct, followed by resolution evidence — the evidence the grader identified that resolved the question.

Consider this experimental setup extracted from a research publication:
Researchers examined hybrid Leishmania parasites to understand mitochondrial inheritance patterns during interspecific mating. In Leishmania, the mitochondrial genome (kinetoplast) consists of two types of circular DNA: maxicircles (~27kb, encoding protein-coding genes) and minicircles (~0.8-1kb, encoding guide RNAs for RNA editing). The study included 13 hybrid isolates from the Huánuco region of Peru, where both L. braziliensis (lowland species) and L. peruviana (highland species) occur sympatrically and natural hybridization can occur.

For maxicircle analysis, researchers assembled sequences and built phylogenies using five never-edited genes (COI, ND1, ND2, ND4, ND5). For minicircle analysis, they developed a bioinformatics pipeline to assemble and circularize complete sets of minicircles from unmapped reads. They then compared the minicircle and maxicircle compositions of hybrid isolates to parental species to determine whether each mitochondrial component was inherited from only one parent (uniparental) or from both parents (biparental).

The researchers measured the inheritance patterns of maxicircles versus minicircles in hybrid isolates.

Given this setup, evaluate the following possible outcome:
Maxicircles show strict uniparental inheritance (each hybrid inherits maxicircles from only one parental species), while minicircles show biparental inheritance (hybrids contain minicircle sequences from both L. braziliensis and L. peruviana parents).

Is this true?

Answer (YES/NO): YES